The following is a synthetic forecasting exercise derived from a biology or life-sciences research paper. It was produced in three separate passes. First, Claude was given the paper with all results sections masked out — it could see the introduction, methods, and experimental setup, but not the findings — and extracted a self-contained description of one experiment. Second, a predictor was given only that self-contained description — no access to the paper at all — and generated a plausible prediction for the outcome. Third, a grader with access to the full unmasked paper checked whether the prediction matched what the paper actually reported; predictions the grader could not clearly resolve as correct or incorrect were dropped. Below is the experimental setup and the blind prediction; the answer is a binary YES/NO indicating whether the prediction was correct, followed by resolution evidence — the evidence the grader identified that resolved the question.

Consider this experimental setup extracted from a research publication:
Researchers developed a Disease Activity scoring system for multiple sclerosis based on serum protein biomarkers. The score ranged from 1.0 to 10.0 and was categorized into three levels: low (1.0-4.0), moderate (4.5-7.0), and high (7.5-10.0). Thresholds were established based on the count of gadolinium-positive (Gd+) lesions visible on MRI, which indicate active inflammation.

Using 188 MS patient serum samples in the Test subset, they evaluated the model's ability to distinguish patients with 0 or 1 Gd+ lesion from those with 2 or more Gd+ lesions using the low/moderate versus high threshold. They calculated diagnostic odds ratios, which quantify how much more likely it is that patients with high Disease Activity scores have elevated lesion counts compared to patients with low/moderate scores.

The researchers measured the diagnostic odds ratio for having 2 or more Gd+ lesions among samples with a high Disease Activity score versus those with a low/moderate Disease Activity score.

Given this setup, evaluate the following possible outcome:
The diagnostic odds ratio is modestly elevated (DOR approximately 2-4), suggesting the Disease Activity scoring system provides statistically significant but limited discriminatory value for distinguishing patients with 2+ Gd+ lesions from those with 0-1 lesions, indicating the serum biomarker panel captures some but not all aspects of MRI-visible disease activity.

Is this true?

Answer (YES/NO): NO